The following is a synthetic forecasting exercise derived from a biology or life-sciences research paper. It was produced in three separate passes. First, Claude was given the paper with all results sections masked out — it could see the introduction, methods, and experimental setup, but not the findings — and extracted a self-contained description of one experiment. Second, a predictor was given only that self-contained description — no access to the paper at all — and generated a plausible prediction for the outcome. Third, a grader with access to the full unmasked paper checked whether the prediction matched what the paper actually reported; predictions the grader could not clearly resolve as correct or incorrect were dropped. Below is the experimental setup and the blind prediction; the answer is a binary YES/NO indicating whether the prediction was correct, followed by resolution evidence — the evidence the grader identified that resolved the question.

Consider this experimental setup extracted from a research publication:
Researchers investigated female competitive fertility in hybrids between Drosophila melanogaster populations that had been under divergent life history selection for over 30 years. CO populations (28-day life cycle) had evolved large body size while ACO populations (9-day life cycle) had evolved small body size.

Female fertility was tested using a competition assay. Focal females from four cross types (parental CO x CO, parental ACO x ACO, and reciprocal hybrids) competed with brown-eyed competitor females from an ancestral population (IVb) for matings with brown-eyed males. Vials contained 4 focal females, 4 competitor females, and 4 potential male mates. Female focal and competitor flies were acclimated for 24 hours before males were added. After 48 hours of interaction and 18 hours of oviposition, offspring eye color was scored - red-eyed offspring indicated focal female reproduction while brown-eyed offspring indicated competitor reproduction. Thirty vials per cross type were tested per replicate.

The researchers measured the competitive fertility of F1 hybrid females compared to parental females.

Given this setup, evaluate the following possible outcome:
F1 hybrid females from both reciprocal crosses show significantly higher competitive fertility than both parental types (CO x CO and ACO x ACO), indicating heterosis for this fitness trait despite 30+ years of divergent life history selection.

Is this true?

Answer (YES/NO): NO